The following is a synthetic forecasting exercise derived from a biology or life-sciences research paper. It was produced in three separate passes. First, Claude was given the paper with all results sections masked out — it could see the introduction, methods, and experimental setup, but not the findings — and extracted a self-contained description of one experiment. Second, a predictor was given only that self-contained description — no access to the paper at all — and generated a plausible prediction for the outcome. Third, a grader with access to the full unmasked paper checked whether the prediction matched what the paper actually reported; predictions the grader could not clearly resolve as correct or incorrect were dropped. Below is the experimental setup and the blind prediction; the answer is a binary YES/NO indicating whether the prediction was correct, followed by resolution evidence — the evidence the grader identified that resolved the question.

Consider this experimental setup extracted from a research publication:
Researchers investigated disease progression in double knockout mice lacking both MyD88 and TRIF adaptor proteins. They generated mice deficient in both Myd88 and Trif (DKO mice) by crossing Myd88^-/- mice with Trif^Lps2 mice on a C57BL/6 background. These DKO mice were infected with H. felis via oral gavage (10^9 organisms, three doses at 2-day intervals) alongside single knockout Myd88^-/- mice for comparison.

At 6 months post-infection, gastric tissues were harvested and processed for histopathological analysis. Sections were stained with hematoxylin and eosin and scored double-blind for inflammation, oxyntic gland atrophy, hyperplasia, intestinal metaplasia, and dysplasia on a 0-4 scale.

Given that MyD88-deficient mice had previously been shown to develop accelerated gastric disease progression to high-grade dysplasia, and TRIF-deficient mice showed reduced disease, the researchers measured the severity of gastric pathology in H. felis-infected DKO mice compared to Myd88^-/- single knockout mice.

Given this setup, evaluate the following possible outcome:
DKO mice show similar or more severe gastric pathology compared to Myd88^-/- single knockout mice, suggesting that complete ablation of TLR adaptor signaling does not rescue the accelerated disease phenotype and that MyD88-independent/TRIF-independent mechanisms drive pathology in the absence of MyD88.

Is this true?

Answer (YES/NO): NO